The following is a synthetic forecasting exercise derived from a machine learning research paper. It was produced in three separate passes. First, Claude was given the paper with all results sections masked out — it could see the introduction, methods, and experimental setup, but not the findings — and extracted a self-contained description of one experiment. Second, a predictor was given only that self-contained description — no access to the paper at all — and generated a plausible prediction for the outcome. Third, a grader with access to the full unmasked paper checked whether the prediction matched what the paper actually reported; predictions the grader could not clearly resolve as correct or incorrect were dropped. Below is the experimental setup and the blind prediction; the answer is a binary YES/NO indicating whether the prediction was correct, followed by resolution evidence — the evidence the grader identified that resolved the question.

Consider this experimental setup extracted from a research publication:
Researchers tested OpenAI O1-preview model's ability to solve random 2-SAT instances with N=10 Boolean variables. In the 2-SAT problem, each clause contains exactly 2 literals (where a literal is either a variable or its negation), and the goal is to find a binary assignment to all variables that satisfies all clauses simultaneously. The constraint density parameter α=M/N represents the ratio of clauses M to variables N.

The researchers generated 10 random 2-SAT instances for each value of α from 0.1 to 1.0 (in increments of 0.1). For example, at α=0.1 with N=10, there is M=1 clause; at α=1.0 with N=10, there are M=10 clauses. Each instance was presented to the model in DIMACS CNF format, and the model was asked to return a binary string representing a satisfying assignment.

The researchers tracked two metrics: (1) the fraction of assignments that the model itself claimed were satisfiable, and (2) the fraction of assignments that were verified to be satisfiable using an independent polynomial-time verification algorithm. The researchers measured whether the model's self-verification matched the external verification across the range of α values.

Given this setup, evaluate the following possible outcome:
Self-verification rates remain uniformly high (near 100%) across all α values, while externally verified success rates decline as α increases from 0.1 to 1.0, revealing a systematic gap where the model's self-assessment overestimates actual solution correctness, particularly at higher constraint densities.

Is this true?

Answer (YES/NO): YES